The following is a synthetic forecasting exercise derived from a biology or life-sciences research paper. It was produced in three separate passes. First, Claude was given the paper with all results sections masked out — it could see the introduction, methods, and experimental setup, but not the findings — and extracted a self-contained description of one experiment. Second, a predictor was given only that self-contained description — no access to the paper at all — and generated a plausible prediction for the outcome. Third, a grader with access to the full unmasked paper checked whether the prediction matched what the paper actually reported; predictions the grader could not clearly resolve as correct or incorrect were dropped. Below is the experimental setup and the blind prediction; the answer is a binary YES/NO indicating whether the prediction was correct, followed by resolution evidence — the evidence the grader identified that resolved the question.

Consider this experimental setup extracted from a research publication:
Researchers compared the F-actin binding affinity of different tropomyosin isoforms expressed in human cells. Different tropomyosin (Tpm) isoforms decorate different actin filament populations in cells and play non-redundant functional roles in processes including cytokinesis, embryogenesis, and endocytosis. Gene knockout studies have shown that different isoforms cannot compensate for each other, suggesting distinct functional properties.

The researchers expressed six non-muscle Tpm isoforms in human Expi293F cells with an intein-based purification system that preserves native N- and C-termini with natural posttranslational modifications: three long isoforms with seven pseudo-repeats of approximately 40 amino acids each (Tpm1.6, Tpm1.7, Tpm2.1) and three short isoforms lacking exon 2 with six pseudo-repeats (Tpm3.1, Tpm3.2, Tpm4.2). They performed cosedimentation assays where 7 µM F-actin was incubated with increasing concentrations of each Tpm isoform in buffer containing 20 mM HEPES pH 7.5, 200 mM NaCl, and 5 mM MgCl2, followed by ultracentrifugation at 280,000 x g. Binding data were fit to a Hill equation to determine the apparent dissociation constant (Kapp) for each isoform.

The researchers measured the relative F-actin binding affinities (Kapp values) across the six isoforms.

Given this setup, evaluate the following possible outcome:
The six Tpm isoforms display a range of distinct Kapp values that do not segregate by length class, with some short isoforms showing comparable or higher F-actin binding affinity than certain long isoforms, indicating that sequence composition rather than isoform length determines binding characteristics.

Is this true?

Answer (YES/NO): YES